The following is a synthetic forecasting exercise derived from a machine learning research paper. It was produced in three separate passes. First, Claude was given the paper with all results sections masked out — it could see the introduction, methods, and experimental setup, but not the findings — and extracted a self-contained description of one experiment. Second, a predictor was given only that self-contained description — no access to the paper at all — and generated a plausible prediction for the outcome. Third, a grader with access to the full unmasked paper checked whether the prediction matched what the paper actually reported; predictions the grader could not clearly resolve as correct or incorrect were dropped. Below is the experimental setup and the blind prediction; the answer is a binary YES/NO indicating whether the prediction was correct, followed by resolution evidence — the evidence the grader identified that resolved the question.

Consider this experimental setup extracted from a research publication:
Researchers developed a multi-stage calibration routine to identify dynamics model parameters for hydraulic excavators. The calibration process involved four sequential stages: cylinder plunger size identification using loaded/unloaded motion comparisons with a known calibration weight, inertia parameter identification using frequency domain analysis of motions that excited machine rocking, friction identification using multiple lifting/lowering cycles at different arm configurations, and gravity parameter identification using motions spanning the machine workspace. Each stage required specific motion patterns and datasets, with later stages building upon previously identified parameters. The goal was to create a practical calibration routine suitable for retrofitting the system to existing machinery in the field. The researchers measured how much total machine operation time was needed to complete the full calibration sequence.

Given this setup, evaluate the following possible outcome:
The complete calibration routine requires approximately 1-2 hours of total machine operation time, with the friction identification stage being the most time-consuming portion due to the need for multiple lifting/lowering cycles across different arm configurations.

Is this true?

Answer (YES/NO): NO